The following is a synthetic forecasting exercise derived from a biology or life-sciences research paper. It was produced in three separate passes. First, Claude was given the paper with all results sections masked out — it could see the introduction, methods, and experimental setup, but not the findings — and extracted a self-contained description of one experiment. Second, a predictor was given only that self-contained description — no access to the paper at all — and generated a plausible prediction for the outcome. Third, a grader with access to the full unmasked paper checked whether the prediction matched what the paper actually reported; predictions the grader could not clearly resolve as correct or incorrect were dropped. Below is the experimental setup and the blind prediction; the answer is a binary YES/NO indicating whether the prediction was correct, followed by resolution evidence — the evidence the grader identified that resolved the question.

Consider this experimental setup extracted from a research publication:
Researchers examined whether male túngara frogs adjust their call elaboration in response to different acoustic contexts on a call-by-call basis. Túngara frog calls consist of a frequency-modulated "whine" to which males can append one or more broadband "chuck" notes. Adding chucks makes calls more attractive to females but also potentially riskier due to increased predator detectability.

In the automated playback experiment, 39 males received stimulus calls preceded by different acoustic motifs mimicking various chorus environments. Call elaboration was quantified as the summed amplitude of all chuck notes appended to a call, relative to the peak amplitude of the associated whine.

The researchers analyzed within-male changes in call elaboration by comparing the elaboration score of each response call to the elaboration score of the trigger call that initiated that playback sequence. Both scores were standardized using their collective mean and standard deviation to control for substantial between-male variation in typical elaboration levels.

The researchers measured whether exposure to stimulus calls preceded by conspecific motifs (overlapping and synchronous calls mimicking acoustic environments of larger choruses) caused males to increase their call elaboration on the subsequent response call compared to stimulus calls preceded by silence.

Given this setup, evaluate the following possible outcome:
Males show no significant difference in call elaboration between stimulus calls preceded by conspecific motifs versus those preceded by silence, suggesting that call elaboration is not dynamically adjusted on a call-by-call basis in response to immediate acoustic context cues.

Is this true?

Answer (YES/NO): NO